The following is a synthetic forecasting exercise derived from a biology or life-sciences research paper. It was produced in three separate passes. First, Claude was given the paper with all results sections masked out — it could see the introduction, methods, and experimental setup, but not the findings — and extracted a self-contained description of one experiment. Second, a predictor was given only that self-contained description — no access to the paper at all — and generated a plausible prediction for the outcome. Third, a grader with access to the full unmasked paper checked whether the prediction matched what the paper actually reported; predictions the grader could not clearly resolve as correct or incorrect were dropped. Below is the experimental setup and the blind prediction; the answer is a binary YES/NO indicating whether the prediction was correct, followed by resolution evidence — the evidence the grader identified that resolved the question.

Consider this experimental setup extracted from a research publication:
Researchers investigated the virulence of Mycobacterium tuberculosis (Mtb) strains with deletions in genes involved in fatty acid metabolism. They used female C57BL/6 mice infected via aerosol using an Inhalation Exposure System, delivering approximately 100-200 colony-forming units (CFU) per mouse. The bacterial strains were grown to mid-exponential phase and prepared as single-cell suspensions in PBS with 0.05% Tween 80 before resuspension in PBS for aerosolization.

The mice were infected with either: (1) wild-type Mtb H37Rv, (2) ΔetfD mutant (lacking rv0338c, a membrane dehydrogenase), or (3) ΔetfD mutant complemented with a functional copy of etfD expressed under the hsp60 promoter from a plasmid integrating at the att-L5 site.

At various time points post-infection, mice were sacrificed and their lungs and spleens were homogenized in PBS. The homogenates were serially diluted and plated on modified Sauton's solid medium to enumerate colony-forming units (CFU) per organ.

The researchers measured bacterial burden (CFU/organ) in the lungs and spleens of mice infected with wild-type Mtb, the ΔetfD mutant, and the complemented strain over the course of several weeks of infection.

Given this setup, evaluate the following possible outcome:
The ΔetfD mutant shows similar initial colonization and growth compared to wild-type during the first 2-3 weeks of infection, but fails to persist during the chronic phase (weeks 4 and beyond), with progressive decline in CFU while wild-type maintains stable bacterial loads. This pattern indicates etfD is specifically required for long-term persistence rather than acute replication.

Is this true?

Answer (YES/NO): NO